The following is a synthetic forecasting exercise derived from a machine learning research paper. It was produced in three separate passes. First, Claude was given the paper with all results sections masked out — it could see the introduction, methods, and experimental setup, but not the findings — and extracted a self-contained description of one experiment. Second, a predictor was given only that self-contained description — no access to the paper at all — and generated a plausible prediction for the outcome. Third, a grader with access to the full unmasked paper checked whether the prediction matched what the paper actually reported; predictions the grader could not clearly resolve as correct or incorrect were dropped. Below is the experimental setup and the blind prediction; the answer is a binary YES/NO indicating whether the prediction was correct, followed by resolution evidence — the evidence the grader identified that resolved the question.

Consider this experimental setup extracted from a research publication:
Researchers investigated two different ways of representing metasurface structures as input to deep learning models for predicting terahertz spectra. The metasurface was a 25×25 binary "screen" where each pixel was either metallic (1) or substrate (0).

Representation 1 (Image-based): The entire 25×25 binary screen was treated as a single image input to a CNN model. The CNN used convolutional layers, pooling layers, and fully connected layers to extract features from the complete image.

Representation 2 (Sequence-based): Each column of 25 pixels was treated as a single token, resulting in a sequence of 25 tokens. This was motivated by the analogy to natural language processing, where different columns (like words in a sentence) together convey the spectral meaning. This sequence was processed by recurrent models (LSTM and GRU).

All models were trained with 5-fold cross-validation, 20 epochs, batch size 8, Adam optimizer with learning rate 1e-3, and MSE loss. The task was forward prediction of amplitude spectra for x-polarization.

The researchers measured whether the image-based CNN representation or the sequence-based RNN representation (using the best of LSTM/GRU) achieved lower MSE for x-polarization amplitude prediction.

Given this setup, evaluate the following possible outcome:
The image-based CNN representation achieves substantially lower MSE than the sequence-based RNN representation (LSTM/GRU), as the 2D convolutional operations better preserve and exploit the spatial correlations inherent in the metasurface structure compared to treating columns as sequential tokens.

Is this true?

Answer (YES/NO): YES